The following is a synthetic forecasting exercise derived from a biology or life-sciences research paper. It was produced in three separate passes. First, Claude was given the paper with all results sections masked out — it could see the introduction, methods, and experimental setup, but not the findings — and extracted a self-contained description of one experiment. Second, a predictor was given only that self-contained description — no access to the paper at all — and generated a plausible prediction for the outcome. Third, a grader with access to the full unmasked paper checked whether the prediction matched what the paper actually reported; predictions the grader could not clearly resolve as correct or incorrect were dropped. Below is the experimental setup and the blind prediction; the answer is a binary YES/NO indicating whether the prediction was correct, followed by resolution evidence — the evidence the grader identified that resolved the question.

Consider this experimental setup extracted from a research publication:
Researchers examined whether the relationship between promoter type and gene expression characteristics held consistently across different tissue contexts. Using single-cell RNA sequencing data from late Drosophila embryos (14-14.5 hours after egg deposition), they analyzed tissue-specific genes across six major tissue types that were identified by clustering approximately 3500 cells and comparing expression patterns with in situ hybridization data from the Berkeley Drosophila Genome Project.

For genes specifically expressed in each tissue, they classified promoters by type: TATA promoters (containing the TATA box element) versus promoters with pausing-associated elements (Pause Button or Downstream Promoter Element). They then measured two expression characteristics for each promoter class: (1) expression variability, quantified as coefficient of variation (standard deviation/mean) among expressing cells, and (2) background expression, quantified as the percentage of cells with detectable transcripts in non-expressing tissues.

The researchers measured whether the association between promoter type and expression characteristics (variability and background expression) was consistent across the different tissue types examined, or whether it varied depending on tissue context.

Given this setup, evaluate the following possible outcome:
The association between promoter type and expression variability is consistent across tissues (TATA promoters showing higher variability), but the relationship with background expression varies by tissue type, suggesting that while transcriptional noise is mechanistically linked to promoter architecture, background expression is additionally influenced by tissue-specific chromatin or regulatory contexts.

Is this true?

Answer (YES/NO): NO